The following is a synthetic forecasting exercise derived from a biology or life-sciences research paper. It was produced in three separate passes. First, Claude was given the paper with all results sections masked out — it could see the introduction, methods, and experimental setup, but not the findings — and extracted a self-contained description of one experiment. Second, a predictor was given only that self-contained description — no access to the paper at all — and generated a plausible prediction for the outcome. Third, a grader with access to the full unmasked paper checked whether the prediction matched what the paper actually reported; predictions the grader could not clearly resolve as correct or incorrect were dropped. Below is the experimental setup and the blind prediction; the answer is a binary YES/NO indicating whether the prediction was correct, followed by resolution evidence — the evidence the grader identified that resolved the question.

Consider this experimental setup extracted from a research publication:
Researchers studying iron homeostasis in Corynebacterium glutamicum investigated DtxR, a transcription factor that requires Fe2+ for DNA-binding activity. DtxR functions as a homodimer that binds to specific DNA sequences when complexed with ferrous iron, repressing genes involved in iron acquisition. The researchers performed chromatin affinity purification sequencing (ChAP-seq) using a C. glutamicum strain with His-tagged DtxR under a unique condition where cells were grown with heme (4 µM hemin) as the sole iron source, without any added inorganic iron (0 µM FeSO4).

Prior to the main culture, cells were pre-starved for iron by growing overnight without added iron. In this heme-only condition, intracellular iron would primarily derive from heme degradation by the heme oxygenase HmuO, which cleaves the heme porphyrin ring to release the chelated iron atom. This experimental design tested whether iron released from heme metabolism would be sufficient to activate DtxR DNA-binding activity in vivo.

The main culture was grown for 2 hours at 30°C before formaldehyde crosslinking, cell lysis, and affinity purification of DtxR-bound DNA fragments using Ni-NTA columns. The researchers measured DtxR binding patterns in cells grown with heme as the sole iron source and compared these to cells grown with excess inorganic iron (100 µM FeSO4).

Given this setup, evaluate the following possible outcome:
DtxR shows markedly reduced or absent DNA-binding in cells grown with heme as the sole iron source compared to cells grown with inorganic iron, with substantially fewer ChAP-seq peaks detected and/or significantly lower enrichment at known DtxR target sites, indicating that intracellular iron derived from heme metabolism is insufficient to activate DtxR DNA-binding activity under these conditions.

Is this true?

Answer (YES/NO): NO